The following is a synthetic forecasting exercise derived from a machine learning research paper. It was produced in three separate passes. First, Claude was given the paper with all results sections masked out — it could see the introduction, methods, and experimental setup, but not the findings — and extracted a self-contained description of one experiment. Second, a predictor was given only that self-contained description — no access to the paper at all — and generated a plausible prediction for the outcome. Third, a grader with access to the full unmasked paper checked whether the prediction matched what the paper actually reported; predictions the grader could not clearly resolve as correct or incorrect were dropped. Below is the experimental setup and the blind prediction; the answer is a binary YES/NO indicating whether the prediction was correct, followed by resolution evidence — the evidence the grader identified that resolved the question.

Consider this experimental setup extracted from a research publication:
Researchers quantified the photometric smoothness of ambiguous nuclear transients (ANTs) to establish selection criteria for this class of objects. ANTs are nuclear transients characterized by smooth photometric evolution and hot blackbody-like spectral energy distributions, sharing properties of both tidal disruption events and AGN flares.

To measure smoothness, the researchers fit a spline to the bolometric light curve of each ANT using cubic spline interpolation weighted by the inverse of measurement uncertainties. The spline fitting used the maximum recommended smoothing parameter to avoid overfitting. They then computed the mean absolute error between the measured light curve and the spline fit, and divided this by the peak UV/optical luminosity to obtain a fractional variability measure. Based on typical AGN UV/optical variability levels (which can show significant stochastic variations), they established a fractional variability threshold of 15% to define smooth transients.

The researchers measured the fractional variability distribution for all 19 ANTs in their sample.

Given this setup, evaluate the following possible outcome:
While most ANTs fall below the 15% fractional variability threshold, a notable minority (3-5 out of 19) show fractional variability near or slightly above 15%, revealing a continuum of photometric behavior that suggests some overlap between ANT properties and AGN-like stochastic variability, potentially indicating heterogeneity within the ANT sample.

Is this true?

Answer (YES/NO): NO